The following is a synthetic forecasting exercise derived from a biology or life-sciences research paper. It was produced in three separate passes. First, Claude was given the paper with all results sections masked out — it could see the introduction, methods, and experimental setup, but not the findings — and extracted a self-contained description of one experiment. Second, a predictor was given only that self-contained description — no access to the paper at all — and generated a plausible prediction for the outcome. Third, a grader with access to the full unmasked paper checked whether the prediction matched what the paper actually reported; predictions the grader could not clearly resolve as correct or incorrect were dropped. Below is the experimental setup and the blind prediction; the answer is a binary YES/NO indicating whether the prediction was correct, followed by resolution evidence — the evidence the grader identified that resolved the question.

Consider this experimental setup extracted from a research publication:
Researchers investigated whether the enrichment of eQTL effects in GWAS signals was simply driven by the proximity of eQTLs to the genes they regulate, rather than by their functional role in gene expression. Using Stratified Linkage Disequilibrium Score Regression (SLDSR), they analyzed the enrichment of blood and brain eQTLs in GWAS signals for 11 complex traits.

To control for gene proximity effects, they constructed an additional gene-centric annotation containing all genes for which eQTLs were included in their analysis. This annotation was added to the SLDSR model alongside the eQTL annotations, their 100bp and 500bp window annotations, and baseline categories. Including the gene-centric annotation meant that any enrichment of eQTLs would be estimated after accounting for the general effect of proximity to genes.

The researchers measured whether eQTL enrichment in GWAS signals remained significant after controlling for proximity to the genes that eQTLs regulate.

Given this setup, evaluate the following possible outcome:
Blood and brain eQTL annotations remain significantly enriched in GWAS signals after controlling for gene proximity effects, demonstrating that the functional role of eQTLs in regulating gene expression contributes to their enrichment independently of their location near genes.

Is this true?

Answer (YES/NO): YES